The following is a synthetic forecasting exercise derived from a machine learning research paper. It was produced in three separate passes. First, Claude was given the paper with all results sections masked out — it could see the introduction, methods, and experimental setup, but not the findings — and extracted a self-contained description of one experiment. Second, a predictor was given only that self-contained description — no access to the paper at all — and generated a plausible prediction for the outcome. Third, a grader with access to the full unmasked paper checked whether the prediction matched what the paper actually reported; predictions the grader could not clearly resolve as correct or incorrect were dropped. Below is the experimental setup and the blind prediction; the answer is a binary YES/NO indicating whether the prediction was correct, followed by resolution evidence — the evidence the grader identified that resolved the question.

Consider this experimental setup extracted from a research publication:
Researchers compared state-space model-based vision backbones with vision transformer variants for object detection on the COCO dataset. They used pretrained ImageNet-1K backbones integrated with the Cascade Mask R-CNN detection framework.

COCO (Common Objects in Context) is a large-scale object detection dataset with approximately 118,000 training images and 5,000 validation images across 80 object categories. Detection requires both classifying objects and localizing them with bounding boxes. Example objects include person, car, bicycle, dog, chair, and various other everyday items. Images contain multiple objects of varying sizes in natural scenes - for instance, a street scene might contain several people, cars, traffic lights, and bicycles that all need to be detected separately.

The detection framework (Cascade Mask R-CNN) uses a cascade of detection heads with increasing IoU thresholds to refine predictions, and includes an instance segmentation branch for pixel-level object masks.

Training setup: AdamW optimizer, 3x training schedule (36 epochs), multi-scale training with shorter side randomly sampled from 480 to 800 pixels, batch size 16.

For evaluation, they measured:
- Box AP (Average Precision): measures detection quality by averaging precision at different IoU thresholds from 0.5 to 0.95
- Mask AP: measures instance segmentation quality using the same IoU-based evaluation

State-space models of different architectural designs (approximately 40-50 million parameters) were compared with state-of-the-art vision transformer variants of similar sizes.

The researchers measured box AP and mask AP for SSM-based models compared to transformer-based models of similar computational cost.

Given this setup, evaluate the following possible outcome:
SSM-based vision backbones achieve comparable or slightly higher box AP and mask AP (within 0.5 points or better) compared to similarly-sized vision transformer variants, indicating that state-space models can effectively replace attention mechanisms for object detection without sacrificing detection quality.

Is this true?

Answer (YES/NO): NO